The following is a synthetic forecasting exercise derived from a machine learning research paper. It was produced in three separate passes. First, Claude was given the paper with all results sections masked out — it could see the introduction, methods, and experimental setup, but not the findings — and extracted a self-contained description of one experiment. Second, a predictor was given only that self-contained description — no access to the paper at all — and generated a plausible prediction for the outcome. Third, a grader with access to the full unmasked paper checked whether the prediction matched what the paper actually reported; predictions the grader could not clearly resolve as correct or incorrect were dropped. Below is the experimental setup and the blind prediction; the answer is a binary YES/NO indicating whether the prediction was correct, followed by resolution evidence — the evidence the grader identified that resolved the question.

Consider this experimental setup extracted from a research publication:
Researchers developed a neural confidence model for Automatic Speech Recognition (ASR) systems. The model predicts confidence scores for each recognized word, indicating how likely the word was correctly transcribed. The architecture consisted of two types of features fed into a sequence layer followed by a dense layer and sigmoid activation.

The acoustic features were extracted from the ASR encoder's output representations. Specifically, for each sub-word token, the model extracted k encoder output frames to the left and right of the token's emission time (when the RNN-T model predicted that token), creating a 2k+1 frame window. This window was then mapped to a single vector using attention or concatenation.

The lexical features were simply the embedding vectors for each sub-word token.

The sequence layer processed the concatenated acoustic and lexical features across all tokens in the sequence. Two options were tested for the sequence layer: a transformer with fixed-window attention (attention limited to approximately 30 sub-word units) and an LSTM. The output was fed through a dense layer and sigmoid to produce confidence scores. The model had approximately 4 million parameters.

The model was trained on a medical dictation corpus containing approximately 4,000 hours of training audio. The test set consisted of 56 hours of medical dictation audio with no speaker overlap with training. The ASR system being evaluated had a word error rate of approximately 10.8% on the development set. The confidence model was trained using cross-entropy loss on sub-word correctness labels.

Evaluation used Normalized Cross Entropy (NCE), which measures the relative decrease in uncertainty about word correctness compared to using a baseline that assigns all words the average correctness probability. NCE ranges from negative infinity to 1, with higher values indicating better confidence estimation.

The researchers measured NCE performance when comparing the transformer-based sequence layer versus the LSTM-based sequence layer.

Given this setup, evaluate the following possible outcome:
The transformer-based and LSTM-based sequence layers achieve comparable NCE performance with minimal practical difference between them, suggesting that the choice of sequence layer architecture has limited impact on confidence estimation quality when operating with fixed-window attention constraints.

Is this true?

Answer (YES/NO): NO